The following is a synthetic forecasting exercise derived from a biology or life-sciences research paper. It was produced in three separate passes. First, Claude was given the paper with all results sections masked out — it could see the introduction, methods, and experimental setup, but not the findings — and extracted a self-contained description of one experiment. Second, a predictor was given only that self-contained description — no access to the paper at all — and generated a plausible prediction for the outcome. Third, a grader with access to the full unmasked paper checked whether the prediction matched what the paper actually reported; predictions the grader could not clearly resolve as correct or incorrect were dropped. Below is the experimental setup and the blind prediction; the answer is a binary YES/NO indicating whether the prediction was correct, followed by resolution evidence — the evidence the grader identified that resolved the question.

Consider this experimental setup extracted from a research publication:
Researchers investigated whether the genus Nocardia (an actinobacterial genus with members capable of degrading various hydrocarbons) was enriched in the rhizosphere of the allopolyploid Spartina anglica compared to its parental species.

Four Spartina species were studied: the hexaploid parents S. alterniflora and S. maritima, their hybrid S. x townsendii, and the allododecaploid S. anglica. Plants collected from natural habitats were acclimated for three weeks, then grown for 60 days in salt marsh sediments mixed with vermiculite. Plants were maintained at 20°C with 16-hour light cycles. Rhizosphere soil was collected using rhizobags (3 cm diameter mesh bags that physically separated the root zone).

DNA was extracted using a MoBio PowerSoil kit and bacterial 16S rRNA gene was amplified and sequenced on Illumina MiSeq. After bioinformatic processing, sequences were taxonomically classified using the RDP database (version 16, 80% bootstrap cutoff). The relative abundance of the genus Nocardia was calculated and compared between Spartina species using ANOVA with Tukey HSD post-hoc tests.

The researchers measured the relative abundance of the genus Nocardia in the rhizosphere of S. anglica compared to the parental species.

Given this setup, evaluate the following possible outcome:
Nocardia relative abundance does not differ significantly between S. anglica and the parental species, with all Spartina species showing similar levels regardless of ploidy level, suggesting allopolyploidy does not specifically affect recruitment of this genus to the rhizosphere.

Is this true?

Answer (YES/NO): NO